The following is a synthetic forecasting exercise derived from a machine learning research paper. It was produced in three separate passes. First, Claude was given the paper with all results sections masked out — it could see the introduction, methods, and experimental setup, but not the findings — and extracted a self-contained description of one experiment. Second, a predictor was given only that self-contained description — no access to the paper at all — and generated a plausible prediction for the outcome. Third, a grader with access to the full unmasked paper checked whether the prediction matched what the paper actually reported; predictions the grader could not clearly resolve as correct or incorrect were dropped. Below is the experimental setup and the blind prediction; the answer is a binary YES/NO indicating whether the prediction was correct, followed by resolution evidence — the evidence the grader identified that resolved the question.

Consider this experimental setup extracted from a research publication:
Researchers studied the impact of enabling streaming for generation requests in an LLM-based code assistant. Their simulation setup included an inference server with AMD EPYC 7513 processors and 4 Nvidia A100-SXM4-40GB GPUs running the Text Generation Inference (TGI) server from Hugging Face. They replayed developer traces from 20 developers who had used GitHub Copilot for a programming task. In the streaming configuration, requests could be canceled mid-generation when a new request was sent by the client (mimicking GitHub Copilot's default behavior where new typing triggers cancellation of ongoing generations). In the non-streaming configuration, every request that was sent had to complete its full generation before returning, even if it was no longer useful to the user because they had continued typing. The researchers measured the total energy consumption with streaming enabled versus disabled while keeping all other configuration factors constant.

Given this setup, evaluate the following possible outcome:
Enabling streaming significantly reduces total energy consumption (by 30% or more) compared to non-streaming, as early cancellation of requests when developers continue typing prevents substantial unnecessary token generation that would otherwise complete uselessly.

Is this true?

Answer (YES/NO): NO